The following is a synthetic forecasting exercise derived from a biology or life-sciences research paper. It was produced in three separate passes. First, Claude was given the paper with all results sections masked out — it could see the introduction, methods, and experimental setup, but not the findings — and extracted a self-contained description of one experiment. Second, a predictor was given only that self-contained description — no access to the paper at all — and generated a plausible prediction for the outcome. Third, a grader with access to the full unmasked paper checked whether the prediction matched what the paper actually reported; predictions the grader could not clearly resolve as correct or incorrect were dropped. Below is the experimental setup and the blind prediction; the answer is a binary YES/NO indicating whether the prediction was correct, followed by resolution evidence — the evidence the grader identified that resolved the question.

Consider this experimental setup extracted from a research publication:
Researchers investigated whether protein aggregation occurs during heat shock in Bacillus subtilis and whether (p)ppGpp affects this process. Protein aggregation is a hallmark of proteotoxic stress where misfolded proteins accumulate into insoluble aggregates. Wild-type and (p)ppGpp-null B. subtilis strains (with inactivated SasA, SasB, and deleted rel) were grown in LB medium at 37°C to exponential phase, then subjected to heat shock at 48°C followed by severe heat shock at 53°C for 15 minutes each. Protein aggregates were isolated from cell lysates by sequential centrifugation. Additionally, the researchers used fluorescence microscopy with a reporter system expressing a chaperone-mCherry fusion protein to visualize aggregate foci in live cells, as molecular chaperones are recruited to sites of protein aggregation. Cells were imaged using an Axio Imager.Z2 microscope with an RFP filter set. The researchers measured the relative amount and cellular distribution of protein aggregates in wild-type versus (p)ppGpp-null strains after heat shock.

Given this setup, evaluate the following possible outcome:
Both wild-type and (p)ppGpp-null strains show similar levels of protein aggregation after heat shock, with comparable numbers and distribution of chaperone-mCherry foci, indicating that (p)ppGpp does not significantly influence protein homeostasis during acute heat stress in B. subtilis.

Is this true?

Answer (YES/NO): NO